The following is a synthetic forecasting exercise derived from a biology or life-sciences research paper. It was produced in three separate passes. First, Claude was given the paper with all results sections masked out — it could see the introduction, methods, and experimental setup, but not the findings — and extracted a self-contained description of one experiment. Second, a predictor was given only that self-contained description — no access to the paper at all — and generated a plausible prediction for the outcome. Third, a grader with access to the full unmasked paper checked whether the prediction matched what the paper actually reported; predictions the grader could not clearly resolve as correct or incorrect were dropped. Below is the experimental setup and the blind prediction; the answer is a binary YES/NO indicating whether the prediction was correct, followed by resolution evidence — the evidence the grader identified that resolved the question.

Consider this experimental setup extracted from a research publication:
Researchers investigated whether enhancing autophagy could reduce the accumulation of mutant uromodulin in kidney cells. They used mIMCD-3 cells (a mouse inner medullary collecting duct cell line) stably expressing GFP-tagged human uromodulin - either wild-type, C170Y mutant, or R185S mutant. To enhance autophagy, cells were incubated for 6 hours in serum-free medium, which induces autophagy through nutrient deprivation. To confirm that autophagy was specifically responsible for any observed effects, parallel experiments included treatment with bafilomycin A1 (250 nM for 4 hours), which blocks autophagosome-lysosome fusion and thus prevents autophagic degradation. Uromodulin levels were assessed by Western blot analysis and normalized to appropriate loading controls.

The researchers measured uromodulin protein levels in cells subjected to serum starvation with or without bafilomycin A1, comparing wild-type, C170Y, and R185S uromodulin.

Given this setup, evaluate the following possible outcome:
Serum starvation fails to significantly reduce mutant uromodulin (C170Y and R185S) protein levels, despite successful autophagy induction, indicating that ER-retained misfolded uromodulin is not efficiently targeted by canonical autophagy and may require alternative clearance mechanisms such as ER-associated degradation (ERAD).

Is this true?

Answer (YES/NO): NO